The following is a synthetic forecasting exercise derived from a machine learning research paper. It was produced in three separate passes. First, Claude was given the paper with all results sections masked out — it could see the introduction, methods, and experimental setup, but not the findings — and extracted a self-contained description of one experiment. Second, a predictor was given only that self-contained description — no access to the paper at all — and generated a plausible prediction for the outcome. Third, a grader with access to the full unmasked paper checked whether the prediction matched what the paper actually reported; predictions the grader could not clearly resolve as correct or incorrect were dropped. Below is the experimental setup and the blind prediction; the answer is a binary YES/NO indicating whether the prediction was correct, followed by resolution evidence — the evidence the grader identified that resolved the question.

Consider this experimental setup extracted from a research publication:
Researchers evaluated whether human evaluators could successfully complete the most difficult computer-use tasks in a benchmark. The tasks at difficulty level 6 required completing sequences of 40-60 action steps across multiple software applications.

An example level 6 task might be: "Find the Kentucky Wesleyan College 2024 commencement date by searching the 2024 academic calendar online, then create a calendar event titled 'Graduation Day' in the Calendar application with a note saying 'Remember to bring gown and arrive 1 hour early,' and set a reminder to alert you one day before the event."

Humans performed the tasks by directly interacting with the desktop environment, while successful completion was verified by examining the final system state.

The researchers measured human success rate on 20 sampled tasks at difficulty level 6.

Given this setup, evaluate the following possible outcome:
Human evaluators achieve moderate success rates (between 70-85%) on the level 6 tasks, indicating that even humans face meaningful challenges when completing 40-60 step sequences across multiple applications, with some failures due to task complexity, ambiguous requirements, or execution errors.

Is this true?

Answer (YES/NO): YES